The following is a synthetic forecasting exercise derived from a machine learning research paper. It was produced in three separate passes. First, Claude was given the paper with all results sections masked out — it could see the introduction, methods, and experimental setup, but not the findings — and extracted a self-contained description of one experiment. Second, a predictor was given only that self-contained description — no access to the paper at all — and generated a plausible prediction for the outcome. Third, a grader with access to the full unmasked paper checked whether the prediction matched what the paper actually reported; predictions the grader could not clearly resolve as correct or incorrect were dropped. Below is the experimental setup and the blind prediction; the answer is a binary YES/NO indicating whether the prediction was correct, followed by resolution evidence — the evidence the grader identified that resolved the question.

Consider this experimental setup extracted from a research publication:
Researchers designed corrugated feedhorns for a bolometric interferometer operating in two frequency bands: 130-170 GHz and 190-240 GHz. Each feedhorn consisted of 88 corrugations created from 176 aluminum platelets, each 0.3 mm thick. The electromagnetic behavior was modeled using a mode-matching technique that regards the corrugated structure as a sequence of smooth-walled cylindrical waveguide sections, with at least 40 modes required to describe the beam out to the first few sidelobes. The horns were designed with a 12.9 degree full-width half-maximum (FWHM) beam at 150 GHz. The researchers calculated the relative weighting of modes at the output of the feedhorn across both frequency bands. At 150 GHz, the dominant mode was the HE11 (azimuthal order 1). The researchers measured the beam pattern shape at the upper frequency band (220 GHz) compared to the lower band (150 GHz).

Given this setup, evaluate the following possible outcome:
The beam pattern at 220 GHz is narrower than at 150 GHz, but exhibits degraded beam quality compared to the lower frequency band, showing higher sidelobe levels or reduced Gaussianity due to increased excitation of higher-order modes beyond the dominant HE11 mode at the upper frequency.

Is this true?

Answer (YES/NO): NO